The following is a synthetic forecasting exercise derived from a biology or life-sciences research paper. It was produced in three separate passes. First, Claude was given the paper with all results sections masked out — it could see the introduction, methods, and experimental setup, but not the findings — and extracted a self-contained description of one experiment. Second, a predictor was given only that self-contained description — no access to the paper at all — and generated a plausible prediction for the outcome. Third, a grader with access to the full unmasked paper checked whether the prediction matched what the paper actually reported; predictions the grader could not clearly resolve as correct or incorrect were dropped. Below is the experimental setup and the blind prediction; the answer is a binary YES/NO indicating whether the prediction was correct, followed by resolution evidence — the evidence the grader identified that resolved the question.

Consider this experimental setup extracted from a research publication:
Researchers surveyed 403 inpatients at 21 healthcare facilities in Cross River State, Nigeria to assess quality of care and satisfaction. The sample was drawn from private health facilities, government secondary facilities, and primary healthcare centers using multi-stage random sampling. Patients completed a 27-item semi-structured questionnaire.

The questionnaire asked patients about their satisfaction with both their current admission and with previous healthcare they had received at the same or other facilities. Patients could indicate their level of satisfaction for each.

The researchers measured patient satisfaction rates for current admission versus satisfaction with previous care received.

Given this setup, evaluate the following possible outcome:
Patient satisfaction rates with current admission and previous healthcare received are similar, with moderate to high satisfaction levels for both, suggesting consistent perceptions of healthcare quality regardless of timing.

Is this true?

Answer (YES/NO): NO